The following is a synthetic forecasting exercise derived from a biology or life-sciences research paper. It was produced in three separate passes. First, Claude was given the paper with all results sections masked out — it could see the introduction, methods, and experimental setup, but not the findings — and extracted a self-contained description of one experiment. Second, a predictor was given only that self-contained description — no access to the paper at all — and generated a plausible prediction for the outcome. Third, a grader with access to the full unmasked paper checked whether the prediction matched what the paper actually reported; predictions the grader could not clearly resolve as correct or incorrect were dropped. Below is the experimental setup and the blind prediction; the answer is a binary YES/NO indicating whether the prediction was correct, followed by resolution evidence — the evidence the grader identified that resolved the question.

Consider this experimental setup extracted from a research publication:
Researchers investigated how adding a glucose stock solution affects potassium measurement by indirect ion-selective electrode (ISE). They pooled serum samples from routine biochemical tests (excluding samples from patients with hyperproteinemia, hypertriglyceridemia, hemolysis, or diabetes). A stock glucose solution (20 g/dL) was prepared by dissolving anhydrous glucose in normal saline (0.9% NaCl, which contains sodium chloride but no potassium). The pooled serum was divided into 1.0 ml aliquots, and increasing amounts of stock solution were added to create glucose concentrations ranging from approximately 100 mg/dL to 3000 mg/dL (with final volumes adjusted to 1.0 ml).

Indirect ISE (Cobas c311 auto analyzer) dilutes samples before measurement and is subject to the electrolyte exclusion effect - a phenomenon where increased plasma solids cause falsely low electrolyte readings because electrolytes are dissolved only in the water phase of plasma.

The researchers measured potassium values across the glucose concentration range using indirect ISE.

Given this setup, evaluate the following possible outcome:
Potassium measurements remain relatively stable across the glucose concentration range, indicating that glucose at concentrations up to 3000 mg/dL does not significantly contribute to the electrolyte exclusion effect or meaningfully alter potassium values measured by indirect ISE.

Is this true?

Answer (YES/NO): NO